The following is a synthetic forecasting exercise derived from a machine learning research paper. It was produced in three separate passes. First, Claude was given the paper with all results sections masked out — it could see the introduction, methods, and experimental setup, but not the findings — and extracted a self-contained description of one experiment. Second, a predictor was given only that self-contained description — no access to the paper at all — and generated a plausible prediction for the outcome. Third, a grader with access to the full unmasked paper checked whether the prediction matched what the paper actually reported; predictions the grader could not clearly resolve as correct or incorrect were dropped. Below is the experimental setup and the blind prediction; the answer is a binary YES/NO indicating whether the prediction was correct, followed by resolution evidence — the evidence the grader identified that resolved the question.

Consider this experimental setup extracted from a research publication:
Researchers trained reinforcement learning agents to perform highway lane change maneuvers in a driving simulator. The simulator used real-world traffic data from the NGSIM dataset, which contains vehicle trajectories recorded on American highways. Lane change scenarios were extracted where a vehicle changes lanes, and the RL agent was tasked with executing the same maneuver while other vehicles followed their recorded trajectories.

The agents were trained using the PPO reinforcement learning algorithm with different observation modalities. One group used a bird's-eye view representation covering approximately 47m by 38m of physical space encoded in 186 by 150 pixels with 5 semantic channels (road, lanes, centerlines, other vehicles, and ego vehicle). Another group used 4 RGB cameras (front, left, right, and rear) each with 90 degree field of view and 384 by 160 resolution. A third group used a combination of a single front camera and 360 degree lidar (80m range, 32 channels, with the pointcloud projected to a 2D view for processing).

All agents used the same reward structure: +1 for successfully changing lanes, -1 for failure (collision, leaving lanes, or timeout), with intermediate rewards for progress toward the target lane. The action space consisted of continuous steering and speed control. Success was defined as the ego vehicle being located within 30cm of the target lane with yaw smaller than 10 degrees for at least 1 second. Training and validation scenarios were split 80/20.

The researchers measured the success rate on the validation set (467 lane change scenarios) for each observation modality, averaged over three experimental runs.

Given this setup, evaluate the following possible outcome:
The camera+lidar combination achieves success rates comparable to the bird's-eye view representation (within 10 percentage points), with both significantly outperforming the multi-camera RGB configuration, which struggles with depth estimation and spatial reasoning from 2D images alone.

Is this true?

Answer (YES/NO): NO